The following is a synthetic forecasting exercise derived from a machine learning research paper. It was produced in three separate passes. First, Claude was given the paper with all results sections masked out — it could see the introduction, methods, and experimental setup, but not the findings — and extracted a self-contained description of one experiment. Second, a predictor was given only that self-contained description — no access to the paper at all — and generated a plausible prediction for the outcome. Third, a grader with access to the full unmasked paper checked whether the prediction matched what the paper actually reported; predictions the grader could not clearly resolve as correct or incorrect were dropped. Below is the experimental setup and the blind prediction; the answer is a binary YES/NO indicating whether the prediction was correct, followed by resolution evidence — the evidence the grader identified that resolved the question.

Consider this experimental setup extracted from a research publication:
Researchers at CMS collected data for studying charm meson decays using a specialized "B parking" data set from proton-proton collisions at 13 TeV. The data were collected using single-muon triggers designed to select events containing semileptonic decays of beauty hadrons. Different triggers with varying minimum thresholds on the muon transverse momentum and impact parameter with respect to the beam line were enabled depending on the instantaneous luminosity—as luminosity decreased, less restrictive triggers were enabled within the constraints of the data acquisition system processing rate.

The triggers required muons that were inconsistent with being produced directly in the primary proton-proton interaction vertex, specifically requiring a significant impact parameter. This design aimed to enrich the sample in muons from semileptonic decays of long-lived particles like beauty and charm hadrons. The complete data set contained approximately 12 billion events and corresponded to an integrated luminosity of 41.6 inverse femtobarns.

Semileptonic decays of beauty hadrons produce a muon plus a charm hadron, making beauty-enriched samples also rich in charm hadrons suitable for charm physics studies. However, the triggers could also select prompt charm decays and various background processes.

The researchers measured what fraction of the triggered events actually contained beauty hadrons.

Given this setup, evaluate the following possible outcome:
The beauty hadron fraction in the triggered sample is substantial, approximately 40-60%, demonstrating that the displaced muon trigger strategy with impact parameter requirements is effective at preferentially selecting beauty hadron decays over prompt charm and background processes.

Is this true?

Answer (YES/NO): NO